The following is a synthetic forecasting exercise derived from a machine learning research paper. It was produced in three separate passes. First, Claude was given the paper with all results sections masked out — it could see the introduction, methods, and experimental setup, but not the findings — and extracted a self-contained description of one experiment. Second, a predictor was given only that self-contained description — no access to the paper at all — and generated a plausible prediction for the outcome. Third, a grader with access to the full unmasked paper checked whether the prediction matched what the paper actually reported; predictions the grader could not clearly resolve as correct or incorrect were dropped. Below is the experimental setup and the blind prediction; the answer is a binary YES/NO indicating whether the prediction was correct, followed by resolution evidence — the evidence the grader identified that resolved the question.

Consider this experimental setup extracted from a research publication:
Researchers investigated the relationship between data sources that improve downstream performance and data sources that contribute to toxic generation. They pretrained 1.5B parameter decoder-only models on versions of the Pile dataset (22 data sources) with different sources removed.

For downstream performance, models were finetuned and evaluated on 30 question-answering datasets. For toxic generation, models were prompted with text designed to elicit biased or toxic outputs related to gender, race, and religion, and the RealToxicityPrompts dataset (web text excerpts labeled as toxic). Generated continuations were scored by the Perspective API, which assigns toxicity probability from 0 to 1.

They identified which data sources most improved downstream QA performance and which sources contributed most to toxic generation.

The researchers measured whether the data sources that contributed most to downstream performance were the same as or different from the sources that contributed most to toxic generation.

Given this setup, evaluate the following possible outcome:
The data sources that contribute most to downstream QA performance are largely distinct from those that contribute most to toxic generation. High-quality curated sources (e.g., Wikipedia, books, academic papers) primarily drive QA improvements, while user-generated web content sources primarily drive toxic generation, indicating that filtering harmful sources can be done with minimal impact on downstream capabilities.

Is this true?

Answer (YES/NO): NO